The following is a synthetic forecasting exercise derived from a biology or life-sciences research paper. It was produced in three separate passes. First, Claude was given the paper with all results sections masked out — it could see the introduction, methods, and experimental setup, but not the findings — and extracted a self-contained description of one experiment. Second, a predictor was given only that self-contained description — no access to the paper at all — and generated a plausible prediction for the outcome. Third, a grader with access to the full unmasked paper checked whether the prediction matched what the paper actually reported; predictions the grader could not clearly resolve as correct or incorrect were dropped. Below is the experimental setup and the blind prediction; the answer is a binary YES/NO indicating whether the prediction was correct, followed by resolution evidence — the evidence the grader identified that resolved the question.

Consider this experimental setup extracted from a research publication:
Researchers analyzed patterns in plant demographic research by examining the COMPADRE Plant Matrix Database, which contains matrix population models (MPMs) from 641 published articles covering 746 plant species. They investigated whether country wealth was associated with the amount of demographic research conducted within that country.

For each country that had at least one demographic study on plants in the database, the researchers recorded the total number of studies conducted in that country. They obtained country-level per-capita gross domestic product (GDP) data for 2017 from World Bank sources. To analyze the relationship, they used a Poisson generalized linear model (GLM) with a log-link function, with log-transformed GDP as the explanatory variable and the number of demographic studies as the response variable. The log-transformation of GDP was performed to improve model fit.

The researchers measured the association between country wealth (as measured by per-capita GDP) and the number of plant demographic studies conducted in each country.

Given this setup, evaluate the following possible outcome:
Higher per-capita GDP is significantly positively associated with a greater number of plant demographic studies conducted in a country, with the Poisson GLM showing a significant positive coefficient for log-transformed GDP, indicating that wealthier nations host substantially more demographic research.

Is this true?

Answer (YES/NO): YES